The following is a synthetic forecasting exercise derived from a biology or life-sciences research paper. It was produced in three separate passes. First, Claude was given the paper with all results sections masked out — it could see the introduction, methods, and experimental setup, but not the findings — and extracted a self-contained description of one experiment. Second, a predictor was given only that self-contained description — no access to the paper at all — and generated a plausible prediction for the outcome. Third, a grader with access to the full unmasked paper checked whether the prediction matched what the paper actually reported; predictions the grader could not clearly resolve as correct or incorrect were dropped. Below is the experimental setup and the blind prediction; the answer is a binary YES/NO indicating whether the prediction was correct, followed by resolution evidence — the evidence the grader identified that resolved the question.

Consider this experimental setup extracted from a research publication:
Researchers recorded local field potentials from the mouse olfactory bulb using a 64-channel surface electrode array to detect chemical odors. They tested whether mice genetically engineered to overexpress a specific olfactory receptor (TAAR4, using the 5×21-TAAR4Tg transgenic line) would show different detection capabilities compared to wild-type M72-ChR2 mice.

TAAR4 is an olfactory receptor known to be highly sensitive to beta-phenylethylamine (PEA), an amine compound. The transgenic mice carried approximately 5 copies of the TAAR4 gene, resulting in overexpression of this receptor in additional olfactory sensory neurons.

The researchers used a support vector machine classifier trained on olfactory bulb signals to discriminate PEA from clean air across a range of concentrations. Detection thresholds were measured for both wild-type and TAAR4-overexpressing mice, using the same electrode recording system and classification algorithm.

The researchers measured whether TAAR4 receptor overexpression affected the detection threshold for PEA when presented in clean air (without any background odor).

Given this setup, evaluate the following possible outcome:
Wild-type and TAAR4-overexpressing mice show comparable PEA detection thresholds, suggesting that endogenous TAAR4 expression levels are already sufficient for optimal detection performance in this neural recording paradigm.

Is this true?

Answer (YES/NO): YES